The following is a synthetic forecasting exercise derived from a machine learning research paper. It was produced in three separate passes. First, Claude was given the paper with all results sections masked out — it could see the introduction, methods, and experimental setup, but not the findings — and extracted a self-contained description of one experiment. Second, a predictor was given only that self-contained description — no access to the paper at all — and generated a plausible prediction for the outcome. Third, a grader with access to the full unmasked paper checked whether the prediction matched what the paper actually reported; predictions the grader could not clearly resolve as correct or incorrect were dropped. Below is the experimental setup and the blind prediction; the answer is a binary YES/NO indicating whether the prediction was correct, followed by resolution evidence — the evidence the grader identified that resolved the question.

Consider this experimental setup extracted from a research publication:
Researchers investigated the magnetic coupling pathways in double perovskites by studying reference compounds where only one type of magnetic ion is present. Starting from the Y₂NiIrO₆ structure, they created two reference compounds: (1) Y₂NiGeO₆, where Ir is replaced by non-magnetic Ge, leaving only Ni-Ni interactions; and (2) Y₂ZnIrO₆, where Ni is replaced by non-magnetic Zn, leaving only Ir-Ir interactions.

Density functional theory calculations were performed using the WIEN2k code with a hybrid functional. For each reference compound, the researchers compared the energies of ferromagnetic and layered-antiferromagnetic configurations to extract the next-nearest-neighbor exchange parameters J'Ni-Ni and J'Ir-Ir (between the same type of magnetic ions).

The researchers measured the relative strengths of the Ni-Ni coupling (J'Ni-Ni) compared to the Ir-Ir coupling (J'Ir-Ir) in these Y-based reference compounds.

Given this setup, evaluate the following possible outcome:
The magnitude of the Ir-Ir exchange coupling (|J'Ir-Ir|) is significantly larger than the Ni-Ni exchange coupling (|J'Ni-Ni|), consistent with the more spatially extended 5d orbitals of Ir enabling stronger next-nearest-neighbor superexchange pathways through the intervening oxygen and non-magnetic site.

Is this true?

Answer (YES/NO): YES